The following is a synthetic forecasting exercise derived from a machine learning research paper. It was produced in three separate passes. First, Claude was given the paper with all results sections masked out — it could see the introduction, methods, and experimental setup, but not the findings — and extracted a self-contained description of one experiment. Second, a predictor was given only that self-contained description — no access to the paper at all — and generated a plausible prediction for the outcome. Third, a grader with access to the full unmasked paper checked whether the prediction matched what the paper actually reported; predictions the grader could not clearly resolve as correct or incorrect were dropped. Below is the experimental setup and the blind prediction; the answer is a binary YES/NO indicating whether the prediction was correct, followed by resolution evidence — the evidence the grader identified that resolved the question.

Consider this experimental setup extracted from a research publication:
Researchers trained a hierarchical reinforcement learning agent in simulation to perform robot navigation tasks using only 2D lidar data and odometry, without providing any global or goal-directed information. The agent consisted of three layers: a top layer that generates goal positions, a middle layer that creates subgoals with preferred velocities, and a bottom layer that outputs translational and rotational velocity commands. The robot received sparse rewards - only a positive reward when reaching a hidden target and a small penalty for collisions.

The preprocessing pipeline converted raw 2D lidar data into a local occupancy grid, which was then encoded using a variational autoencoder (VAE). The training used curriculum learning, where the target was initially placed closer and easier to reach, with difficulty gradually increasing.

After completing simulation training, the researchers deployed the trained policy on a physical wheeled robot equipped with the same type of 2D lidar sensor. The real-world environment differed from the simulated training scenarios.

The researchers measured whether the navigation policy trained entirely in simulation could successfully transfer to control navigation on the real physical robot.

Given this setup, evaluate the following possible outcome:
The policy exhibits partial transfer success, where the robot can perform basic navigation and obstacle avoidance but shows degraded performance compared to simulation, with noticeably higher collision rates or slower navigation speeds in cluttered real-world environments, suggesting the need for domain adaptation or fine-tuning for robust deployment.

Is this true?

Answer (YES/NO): NO